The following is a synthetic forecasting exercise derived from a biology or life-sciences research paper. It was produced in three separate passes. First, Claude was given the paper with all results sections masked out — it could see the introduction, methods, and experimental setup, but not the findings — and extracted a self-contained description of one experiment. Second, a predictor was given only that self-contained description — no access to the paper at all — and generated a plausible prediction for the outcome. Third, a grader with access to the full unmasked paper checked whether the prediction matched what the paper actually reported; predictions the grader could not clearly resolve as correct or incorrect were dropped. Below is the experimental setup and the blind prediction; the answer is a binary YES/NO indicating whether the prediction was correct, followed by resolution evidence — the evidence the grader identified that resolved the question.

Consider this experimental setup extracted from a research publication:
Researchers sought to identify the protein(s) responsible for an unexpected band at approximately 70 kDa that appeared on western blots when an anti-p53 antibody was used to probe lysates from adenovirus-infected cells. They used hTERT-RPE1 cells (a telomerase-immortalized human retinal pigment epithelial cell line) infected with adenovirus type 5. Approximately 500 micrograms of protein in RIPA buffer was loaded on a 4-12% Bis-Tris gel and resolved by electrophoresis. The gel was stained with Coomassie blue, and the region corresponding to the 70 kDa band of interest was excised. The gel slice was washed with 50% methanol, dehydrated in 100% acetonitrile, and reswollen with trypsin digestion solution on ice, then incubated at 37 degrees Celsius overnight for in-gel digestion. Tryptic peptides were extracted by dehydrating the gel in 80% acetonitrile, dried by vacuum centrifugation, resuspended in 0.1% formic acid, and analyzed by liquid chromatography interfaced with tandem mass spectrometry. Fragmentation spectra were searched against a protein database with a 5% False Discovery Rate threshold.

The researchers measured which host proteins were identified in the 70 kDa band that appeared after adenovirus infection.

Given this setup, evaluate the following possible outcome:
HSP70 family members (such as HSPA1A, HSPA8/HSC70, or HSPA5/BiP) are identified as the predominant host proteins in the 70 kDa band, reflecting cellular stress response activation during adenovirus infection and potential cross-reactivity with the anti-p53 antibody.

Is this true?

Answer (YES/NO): YES